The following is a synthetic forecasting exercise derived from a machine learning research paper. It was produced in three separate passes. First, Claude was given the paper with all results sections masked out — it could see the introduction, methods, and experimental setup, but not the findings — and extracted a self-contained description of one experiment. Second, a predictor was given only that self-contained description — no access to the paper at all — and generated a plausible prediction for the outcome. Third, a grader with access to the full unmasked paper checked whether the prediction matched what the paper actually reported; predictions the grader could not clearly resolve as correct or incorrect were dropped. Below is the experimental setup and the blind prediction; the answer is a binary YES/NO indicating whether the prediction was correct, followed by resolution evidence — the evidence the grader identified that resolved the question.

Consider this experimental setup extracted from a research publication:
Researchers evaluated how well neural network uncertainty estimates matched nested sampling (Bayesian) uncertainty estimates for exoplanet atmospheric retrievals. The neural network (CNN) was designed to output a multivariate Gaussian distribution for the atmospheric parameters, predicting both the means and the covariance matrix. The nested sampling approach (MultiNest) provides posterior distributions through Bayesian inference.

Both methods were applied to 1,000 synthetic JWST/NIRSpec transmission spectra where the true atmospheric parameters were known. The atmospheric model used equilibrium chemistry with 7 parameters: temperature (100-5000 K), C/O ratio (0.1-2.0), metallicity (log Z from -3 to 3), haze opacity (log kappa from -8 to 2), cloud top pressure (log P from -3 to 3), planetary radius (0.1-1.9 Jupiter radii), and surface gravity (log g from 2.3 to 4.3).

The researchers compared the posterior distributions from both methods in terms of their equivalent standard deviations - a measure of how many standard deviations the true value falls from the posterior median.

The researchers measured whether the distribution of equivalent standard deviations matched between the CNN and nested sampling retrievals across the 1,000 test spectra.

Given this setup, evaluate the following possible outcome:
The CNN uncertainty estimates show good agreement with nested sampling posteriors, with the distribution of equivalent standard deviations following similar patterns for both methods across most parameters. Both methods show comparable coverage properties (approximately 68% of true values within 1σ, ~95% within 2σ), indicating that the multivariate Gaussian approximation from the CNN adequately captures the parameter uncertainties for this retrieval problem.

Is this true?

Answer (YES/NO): NO